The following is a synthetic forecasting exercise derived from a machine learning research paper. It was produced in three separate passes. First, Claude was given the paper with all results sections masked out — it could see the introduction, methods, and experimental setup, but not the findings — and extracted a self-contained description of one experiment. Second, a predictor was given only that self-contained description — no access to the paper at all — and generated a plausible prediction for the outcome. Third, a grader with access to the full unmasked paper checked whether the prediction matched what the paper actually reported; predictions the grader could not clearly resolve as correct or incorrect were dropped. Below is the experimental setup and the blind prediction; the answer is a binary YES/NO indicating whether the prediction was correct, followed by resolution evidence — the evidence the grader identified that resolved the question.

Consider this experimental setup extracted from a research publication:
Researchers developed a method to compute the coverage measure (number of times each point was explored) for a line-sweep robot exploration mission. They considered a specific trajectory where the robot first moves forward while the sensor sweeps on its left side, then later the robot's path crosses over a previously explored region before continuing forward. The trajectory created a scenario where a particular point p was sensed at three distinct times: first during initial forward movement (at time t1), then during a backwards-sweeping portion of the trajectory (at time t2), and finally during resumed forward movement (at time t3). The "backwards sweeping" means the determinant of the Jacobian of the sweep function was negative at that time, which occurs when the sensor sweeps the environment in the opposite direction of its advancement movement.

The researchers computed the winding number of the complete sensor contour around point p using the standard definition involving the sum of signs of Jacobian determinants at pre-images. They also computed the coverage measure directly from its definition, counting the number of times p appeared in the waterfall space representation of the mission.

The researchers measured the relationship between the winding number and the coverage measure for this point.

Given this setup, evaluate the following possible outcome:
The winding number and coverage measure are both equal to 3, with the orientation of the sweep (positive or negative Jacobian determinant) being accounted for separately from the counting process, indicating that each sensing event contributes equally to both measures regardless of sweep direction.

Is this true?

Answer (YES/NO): NO